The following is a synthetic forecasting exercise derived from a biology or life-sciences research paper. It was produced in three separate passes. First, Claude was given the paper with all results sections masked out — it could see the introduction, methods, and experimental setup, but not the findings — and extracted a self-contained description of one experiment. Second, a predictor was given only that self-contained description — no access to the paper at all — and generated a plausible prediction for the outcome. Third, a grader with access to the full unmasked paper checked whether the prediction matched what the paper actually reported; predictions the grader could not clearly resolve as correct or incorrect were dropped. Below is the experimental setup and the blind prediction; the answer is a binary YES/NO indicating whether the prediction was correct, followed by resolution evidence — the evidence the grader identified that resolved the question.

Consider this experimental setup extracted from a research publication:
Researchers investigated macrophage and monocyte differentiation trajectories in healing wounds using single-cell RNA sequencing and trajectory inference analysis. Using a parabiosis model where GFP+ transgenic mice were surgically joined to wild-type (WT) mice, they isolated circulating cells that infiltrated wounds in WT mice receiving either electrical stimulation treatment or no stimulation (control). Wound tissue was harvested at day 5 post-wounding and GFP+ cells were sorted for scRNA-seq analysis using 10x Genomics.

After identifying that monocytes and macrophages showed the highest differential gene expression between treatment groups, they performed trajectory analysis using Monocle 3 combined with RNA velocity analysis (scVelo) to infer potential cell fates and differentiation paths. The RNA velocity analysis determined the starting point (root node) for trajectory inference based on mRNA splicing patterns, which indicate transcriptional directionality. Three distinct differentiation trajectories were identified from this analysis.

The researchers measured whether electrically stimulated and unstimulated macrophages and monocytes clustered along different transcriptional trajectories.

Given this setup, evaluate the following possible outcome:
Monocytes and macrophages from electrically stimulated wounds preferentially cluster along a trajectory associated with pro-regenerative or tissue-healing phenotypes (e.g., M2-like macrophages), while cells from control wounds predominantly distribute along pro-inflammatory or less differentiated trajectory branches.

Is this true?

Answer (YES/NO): YES